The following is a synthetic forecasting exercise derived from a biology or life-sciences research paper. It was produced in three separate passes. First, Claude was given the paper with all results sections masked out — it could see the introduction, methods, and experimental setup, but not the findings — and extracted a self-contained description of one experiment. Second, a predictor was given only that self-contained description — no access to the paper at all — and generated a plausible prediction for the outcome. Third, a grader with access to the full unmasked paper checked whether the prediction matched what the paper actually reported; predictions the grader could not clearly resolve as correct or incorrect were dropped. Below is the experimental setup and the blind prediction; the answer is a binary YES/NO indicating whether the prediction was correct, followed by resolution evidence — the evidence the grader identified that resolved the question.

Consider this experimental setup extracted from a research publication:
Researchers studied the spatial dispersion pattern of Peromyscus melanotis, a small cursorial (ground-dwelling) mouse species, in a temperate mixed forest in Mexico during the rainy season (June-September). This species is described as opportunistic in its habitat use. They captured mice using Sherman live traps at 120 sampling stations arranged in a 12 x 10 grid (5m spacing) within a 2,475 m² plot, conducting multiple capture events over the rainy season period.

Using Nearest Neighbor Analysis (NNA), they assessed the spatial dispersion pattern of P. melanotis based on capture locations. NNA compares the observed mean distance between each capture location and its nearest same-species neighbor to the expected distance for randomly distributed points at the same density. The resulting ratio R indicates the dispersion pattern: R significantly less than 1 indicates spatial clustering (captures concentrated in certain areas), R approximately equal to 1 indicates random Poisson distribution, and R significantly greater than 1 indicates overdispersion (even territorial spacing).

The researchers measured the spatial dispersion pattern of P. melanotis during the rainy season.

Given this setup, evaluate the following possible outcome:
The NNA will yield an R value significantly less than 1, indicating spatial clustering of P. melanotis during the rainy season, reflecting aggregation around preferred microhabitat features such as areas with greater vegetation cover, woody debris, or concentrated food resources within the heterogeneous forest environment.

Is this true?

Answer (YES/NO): YES